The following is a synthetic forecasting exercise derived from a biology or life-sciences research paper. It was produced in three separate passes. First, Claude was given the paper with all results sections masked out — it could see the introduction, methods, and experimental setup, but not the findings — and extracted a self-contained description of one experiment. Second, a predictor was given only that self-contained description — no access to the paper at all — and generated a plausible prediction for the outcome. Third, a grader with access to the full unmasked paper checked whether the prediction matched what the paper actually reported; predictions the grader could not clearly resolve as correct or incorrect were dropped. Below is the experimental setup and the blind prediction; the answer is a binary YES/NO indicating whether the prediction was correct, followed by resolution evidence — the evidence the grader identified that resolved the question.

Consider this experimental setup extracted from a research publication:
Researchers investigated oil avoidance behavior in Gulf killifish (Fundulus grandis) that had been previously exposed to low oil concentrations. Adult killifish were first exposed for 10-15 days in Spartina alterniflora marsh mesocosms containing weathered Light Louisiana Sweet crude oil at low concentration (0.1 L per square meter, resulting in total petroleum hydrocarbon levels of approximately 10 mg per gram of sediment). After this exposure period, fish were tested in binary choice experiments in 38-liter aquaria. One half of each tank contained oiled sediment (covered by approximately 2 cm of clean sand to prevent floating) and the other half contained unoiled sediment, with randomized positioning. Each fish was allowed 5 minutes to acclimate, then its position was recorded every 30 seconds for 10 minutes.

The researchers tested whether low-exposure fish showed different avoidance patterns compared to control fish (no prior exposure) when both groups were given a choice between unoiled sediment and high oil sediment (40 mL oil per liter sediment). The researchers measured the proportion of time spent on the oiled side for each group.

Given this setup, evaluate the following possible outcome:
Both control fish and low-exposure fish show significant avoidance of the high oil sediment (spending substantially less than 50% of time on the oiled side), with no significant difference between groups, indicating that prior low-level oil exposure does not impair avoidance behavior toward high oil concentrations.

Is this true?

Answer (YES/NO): NO